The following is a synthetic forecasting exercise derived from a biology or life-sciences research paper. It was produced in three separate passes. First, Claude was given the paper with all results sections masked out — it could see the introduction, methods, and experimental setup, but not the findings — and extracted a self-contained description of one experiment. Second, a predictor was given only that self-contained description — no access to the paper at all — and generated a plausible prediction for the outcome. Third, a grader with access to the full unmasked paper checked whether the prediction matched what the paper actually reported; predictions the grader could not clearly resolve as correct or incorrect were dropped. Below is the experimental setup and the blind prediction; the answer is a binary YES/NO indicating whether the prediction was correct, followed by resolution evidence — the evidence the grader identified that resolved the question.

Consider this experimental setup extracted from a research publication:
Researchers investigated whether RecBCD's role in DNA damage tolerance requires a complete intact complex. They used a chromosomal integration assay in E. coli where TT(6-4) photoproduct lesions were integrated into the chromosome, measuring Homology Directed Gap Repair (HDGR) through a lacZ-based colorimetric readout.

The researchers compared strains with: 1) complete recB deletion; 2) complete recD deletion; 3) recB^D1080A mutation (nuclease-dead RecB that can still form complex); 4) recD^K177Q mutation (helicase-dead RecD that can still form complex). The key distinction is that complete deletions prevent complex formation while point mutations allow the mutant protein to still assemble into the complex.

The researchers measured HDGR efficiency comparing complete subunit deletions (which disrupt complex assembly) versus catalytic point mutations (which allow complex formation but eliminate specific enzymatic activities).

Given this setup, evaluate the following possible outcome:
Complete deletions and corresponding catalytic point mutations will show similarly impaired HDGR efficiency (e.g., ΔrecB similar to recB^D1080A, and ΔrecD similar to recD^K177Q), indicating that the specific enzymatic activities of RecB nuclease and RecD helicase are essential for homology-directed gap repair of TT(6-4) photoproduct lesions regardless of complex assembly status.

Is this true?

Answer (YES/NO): NO